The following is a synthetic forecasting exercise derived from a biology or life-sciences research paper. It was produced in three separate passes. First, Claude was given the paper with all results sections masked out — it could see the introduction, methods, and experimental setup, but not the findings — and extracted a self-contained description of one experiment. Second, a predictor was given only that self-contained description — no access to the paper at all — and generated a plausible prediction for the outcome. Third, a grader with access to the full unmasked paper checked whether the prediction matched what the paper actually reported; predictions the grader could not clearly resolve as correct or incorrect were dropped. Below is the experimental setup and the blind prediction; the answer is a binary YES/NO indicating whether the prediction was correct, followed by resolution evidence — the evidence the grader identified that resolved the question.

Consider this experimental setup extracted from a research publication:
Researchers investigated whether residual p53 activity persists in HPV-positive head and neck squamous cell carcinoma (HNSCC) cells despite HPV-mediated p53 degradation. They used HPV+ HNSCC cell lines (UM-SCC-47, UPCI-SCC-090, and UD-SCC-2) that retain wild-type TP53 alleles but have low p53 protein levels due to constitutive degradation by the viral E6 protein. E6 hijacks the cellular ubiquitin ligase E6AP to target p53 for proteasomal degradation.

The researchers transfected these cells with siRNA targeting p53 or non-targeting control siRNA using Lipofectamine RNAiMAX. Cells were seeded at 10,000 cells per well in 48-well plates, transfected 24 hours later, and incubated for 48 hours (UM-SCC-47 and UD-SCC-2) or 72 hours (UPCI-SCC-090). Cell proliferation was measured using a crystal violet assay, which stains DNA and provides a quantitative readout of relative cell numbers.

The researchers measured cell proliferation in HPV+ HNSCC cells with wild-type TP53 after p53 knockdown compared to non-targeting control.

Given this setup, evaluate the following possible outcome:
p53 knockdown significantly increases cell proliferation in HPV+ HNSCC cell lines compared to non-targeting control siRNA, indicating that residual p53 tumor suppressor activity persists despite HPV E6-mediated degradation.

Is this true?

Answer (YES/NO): YES